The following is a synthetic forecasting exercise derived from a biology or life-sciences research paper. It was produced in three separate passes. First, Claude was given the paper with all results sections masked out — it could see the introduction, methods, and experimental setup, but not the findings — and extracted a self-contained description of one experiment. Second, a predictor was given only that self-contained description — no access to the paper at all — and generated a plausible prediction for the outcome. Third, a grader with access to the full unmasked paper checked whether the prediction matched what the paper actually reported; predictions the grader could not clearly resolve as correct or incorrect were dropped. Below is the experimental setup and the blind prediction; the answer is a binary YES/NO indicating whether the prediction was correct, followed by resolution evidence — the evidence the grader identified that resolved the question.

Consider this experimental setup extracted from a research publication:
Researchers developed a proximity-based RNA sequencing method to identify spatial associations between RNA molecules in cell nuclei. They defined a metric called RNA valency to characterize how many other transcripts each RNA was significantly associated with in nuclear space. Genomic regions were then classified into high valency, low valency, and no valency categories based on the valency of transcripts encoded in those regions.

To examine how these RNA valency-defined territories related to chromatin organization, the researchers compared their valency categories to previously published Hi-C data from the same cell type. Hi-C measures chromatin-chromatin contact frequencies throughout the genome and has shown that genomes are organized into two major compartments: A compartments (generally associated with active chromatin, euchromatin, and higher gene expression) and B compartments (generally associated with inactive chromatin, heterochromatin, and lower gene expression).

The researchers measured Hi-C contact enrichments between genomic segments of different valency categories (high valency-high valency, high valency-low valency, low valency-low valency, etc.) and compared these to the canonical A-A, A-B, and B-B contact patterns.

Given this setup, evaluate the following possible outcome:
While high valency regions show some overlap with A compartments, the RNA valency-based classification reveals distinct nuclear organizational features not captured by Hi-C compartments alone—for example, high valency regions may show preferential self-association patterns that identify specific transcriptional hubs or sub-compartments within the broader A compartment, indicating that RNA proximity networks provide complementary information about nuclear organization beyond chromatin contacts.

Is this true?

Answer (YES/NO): YES